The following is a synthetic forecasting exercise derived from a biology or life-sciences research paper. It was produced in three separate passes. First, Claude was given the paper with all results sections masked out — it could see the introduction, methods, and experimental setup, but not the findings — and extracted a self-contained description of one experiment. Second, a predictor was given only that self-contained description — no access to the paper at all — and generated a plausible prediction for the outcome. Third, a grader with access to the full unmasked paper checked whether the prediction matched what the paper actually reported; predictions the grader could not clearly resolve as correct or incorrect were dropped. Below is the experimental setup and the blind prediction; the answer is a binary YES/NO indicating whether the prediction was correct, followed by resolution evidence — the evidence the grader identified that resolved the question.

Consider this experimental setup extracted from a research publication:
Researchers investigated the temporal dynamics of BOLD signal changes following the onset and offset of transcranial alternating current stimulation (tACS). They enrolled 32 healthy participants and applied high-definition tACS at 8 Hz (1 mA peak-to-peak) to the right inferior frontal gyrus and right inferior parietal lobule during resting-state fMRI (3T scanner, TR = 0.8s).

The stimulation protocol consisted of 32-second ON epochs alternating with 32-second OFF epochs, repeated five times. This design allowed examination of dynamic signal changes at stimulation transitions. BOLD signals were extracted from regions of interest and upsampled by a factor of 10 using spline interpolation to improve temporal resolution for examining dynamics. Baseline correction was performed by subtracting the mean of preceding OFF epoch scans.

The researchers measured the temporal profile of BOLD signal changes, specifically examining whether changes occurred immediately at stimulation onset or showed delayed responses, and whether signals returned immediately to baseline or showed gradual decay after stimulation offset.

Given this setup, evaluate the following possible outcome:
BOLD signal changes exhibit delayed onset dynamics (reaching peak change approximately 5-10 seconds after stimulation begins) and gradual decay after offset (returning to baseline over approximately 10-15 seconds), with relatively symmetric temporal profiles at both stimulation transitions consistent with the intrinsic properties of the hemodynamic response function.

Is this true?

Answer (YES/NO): NO